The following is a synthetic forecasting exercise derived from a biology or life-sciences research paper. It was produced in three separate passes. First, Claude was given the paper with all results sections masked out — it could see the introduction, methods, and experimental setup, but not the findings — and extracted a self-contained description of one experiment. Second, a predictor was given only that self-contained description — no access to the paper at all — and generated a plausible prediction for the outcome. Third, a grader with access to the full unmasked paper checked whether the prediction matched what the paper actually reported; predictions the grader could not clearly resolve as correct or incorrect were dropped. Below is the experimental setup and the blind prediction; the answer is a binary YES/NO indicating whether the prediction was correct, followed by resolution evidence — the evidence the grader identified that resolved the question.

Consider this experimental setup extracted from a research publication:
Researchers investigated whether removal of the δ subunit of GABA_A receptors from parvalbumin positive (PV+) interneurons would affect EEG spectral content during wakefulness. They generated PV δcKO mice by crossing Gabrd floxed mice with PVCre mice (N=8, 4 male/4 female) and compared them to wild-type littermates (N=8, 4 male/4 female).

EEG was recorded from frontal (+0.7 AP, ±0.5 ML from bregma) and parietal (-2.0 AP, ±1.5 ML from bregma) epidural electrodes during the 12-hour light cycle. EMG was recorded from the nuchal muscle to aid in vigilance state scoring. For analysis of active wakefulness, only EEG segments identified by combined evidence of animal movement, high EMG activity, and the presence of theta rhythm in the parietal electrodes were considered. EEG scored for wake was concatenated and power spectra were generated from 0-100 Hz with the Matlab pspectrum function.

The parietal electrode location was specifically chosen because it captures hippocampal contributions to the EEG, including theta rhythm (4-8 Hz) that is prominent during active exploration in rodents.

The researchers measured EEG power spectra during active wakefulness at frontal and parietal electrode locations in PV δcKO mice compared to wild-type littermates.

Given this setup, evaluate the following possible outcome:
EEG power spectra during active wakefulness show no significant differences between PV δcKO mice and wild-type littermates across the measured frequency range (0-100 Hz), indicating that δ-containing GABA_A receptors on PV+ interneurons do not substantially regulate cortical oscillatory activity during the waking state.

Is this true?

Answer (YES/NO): YES